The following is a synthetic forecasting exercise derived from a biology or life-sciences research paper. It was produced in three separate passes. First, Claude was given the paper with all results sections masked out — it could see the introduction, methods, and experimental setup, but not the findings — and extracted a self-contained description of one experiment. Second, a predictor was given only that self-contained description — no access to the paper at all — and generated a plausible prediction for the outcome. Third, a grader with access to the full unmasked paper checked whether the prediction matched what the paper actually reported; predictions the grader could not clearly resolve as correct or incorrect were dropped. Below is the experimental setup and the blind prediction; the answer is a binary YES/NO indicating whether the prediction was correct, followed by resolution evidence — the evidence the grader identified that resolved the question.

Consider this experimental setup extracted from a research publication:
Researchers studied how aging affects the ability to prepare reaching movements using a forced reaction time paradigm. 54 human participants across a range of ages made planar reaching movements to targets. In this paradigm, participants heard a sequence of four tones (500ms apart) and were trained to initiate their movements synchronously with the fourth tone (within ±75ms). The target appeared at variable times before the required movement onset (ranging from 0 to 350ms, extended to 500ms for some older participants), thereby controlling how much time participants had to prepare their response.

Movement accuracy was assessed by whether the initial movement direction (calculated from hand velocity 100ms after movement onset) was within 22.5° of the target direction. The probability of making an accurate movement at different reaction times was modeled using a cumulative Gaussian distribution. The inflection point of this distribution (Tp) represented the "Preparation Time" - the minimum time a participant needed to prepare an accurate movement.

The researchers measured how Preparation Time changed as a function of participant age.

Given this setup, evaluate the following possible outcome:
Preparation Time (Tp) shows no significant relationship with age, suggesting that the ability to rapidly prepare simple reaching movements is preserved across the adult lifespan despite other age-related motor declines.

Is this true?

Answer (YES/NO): NO